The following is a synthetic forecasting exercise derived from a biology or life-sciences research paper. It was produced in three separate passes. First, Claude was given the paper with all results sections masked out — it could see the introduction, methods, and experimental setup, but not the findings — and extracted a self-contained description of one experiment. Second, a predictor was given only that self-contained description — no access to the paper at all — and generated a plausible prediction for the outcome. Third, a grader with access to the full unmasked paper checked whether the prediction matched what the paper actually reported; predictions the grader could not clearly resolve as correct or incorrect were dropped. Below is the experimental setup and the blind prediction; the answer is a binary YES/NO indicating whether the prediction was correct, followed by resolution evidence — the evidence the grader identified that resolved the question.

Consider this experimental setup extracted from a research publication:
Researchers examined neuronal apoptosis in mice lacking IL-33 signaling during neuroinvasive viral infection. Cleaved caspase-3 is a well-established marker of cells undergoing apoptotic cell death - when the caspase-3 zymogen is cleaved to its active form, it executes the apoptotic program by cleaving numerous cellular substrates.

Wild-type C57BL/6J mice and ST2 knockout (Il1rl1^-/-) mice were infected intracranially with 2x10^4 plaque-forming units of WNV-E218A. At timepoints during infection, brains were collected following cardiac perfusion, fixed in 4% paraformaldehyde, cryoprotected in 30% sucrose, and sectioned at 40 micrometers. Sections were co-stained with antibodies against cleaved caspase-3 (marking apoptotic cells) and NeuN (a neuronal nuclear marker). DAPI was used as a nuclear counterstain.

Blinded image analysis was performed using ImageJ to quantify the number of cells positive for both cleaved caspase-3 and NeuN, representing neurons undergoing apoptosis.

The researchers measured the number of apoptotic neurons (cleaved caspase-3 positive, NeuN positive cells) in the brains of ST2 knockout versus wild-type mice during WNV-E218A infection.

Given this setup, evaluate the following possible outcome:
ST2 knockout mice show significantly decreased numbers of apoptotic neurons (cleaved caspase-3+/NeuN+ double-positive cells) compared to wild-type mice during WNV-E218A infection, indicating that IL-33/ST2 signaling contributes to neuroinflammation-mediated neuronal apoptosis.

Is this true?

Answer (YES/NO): NO